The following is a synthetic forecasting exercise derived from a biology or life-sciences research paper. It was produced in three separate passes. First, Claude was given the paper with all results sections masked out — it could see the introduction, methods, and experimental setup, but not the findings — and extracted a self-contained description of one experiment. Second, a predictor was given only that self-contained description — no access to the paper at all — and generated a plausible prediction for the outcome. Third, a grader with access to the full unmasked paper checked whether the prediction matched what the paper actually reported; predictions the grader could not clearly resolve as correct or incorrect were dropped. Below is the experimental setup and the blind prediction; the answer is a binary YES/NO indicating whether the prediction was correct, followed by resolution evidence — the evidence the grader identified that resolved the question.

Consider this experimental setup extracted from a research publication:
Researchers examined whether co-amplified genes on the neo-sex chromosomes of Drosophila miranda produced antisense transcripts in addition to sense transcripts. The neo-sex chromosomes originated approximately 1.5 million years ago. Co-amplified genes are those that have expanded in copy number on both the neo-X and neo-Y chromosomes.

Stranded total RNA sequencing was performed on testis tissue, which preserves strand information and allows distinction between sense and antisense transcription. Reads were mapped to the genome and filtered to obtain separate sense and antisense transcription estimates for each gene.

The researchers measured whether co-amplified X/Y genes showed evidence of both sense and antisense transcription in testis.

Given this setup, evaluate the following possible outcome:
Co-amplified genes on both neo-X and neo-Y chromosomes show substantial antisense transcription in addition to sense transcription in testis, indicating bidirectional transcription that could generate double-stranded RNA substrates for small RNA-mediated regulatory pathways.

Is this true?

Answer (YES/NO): YES